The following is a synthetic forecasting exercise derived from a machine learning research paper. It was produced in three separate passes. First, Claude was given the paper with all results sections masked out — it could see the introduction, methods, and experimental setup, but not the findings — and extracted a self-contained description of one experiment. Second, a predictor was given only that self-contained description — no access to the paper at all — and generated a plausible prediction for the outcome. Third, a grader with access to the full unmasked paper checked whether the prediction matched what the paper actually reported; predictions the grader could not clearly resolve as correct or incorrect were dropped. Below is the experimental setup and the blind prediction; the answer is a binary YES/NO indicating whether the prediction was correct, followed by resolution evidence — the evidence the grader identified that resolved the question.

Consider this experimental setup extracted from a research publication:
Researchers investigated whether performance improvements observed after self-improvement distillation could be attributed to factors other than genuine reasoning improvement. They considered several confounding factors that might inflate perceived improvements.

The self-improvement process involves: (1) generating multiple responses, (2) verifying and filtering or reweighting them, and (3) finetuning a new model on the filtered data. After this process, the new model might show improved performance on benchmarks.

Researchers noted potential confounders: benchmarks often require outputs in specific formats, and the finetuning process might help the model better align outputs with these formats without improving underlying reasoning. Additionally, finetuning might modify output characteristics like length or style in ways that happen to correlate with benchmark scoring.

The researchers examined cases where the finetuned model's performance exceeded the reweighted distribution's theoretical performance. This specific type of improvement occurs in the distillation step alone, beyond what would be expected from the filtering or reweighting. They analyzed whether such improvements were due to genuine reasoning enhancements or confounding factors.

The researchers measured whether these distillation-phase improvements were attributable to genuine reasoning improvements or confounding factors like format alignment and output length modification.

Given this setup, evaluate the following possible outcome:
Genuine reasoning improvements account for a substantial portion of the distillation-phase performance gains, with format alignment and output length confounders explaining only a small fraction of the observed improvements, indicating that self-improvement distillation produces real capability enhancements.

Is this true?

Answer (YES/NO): NO